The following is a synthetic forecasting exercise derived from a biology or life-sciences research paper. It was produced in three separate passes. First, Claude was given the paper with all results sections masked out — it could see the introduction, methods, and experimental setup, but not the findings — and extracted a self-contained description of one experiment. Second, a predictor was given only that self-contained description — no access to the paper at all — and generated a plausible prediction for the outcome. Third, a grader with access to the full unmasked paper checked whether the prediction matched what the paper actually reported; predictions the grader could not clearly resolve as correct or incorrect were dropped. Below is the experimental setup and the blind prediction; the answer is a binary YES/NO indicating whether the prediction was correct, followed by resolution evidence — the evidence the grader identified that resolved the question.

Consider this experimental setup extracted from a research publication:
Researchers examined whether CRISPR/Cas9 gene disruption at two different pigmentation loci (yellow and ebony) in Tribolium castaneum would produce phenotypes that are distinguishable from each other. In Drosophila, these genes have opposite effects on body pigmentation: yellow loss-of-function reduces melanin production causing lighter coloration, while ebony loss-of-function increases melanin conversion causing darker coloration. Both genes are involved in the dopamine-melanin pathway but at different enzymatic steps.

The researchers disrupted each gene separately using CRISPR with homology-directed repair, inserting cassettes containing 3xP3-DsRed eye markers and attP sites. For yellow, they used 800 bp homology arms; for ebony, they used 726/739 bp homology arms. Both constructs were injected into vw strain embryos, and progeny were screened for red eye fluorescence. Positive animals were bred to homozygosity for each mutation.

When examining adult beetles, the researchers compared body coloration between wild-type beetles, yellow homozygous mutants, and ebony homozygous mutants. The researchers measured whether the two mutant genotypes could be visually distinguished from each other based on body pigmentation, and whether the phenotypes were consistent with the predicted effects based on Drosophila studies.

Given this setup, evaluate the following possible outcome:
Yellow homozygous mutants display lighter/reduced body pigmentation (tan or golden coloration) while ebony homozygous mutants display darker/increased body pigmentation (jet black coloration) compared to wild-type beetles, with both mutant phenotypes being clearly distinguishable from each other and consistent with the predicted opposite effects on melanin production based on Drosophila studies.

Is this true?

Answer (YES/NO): NO